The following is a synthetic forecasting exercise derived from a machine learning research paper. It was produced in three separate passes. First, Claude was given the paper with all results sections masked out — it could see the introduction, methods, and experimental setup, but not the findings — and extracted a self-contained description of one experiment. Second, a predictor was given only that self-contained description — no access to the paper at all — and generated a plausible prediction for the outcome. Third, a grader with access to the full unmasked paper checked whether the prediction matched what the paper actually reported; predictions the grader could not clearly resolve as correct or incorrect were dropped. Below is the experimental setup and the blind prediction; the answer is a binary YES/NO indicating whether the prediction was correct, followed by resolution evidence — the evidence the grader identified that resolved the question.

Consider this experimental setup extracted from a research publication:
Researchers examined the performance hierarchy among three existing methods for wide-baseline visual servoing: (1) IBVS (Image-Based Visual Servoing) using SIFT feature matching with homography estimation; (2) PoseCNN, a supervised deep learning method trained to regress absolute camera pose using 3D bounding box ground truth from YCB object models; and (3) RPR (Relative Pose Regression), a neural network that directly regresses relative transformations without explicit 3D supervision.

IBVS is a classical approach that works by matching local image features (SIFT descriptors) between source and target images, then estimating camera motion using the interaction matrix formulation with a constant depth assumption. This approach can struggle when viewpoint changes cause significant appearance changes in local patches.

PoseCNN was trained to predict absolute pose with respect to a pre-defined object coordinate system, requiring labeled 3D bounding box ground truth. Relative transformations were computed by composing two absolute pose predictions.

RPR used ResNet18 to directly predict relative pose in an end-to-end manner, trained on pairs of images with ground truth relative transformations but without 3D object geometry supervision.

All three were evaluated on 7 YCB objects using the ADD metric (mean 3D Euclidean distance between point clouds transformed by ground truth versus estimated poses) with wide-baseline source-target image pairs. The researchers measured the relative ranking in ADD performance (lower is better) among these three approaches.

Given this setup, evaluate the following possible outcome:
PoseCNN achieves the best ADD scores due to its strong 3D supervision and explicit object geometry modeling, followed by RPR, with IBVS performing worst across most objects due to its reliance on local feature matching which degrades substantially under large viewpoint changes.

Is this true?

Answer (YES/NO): NO